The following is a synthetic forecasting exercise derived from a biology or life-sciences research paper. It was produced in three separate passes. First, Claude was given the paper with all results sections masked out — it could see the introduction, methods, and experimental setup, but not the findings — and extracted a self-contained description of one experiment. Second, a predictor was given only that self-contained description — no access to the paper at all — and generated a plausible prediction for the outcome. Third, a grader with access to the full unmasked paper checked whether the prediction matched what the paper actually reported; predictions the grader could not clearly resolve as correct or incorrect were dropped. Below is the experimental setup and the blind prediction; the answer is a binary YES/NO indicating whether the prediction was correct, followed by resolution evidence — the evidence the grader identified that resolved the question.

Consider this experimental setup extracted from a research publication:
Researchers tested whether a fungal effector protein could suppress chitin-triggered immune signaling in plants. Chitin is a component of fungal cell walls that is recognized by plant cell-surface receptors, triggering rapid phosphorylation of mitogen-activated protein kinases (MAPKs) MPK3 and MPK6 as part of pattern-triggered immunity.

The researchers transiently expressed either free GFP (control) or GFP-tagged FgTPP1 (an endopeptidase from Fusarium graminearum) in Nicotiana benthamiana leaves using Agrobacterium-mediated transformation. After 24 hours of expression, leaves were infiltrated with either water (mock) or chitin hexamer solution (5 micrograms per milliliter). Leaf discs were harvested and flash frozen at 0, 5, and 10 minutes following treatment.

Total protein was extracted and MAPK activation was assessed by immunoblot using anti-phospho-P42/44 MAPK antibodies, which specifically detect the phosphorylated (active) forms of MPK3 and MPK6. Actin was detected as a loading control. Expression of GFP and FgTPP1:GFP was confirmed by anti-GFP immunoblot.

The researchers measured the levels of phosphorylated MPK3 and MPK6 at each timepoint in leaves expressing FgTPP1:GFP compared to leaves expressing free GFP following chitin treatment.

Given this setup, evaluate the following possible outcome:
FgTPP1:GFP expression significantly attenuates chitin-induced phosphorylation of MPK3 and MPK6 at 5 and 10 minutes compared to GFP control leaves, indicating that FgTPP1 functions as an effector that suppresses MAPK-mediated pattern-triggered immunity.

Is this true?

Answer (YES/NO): YES